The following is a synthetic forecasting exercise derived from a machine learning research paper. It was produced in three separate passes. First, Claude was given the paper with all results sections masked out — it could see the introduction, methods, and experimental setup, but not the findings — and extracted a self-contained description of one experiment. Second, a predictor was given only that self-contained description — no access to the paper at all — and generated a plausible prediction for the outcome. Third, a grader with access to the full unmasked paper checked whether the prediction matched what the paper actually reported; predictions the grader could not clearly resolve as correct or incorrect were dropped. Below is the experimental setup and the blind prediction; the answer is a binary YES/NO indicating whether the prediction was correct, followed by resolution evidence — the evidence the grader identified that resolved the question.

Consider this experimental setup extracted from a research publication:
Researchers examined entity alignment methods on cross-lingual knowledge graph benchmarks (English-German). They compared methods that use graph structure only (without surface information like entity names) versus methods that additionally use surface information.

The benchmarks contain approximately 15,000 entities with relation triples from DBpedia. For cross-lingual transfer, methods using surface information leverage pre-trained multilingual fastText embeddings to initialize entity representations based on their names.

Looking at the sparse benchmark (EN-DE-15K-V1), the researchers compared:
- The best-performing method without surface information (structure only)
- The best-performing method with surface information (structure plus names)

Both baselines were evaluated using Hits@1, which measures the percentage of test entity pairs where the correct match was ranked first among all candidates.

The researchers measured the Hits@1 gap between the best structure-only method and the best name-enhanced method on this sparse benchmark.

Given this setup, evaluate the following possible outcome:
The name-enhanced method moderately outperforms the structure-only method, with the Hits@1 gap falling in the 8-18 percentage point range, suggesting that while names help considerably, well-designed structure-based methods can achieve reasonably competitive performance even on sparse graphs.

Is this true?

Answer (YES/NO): YES